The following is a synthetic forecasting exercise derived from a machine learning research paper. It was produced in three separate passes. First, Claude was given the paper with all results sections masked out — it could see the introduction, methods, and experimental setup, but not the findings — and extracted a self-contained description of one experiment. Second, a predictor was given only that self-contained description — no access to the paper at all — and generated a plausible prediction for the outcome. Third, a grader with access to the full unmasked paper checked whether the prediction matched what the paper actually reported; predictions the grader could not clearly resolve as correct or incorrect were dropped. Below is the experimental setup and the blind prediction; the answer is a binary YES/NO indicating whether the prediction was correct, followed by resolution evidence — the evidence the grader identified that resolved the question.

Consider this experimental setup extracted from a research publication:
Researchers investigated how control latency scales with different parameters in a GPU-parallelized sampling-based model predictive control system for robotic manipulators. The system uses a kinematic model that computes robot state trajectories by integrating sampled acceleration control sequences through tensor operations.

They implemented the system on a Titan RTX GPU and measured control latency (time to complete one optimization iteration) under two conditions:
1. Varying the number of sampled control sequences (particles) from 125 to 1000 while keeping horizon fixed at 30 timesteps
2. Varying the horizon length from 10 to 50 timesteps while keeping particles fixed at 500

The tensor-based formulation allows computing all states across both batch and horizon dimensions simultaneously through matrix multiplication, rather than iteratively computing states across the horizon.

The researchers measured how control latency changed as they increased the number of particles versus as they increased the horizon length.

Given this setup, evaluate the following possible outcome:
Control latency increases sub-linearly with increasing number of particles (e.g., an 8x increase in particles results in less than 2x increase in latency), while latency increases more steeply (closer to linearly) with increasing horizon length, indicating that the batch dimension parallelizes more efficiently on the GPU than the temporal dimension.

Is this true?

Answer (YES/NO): NO